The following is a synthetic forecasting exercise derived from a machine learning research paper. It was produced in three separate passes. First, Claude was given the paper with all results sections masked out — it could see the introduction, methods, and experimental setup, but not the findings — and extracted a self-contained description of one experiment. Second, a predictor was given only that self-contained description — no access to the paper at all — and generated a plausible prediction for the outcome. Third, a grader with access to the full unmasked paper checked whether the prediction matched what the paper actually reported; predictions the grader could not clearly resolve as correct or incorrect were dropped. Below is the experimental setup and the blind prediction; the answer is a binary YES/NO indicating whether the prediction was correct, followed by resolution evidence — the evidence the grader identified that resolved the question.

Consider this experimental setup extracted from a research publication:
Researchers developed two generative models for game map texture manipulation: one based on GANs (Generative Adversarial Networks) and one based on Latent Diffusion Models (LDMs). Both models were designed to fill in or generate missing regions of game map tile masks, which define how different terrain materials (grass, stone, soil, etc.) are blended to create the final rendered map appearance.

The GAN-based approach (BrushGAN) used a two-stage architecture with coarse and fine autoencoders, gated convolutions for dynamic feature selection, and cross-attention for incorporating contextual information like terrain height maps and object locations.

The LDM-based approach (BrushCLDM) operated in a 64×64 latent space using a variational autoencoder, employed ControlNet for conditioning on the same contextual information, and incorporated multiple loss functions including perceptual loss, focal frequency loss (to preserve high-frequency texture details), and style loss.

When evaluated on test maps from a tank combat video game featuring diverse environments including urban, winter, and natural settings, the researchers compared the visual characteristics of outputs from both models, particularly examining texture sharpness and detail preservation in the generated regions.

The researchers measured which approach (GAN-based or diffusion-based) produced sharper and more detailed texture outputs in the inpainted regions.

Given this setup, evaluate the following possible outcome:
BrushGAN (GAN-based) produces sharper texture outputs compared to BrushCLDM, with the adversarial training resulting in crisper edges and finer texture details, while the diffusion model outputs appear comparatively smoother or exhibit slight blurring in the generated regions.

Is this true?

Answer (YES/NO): YES